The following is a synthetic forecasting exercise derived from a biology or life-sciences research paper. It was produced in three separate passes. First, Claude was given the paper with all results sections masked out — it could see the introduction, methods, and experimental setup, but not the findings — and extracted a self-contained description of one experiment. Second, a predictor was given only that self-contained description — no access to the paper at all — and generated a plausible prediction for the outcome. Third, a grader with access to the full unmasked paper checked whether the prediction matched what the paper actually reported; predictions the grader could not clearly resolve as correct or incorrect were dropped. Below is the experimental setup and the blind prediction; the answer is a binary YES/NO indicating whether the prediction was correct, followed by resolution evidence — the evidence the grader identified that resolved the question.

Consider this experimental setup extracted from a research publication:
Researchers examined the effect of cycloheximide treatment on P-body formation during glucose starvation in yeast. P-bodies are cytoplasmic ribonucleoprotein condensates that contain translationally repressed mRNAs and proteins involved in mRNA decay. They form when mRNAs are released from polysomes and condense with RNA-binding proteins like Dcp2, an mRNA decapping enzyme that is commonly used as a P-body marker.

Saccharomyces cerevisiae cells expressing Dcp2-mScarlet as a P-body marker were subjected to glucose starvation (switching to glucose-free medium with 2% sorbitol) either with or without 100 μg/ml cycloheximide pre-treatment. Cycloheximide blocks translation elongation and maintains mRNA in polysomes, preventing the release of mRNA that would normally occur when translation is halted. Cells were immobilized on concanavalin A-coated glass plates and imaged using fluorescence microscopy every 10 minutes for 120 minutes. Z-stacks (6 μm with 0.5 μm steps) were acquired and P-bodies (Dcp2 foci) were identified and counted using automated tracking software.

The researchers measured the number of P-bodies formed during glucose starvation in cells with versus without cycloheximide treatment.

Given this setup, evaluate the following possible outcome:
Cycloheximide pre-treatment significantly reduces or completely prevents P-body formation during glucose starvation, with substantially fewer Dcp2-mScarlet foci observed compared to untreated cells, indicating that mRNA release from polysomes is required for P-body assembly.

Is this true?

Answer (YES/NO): YES